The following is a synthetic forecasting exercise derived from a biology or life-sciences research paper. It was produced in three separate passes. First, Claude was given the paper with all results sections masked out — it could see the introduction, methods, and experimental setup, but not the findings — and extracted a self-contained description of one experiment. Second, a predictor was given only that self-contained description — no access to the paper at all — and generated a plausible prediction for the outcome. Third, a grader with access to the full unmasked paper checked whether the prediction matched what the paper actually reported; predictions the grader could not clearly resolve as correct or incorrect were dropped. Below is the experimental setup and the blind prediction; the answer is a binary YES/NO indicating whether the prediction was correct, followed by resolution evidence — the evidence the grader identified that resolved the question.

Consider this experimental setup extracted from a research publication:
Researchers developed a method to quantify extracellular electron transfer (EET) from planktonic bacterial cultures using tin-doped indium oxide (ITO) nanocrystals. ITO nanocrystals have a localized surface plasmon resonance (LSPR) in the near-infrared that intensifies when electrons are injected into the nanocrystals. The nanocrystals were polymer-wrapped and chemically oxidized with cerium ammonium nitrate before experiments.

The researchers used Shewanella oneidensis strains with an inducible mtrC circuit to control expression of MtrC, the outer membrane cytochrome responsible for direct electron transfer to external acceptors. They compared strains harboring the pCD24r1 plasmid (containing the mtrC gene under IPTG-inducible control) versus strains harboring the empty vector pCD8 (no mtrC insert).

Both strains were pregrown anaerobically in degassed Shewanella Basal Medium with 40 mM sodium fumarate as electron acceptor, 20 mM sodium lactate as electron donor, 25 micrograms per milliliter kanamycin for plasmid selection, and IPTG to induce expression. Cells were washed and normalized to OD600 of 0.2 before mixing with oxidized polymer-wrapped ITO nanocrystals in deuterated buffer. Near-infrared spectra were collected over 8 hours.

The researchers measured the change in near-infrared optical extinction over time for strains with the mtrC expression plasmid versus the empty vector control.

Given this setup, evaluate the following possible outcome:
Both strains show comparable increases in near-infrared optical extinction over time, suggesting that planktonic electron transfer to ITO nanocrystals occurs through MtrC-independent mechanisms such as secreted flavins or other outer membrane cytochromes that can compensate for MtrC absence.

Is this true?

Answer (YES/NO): NO